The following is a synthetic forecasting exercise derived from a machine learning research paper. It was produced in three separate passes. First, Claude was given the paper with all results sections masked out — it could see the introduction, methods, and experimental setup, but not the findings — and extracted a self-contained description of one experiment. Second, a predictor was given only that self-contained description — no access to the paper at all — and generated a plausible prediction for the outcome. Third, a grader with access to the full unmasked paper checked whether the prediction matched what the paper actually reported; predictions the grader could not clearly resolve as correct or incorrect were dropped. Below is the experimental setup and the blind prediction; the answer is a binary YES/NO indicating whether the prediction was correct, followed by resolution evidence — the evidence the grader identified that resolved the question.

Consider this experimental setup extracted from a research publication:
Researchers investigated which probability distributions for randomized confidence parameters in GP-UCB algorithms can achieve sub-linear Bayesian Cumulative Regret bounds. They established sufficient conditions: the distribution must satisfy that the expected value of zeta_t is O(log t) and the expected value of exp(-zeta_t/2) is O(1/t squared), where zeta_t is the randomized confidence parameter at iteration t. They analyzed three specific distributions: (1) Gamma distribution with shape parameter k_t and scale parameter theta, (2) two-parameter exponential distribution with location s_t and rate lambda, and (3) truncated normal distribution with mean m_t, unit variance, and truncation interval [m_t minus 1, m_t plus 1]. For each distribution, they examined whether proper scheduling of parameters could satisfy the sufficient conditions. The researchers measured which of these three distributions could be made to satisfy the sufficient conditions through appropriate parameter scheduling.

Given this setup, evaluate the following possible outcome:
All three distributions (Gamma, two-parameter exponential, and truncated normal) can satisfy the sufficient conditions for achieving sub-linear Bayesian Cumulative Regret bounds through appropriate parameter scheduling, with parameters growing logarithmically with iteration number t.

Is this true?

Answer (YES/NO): YES